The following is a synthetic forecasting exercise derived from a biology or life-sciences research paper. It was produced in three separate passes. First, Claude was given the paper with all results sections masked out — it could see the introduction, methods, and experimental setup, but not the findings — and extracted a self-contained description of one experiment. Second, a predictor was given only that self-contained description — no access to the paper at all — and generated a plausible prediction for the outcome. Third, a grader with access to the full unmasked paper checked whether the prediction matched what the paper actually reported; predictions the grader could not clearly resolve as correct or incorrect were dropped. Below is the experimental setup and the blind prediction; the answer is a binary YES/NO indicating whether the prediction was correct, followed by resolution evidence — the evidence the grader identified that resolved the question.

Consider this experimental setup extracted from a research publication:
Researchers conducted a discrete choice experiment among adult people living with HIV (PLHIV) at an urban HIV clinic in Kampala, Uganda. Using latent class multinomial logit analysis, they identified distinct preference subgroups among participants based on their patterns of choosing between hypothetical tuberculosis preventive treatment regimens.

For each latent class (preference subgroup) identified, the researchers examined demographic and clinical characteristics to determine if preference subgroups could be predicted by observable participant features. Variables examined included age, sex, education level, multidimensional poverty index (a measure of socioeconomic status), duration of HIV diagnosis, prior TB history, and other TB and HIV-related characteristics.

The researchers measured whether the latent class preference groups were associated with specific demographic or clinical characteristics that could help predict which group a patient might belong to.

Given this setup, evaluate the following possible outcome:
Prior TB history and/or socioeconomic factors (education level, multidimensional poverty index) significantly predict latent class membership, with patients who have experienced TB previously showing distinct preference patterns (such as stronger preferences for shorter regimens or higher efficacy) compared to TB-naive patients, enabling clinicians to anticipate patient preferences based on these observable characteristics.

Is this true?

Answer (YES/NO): NO